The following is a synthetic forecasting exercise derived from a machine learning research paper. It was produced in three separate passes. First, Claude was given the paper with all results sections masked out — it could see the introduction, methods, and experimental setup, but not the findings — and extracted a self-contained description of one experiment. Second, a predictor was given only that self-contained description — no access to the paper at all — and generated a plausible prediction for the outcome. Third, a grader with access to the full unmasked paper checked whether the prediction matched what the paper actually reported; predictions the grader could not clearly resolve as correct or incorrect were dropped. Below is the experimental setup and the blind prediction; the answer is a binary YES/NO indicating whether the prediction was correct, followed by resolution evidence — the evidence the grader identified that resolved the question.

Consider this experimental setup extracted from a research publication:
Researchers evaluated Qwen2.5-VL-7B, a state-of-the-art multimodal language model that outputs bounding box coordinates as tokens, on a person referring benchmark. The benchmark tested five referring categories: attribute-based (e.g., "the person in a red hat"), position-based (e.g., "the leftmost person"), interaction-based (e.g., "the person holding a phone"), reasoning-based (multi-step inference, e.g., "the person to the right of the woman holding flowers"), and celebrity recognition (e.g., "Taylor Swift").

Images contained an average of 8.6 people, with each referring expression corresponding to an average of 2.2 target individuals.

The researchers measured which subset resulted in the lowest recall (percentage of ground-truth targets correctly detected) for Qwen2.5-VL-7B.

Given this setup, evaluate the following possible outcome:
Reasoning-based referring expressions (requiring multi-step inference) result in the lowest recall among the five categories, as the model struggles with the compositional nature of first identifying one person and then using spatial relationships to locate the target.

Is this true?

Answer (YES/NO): YES